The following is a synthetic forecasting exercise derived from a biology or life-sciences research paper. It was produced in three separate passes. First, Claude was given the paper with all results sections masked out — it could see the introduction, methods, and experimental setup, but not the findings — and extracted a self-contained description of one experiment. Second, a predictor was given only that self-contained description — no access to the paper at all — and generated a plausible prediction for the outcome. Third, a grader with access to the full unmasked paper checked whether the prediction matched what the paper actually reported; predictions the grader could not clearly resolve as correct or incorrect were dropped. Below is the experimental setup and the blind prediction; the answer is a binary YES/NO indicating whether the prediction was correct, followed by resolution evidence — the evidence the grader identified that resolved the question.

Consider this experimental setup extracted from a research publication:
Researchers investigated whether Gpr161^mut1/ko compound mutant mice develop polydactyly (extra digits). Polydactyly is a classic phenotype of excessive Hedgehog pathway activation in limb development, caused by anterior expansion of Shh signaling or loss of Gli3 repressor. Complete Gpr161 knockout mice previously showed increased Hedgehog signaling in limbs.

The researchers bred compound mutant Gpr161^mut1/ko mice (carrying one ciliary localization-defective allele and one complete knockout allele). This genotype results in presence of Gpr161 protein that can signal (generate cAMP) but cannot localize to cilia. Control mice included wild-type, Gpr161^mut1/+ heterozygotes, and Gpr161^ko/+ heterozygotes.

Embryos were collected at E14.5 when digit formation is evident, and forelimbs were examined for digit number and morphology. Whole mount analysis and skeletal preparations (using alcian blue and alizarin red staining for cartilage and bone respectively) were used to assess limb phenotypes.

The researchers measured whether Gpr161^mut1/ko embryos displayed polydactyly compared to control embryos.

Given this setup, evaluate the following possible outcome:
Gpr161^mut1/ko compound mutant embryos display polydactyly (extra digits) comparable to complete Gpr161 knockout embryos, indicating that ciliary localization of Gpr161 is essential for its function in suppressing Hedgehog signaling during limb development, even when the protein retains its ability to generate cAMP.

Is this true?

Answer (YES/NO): NO